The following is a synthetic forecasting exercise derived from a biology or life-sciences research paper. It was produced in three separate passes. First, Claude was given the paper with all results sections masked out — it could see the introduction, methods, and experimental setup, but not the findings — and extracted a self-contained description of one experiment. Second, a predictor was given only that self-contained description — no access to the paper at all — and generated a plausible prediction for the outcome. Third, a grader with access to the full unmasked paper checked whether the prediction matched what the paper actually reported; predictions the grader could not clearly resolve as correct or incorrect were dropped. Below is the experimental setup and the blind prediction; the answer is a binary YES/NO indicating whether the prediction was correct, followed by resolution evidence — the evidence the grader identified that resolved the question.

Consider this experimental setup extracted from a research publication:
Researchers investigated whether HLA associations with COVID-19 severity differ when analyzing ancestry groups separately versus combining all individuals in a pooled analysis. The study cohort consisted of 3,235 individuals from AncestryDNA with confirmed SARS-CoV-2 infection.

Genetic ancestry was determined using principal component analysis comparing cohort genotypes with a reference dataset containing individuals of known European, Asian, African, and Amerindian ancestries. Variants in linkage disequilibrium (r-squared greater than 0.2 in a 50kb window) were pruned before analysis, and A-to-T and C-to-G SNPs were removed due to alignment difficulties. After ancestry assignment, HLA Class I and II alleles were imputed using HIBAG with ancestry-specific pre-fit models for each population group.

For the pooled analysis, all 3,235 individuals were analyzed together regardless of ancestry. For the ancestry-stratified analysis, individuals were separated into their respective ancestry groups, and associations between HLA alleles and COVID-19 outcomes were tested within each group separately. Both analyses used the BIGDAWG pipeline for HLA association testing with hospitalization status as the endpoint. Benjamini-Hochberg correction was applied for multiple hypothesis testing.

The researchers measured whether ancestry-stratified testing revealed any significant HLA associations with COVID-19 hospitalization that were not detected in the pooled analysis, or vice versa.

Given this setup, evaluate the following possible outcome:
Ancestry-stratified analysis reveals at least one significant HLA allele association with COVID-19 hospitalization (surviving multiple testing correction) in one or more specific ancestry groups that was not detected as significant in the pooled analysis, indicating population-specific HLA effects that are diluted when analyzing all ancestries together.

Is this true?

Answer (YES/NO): NO